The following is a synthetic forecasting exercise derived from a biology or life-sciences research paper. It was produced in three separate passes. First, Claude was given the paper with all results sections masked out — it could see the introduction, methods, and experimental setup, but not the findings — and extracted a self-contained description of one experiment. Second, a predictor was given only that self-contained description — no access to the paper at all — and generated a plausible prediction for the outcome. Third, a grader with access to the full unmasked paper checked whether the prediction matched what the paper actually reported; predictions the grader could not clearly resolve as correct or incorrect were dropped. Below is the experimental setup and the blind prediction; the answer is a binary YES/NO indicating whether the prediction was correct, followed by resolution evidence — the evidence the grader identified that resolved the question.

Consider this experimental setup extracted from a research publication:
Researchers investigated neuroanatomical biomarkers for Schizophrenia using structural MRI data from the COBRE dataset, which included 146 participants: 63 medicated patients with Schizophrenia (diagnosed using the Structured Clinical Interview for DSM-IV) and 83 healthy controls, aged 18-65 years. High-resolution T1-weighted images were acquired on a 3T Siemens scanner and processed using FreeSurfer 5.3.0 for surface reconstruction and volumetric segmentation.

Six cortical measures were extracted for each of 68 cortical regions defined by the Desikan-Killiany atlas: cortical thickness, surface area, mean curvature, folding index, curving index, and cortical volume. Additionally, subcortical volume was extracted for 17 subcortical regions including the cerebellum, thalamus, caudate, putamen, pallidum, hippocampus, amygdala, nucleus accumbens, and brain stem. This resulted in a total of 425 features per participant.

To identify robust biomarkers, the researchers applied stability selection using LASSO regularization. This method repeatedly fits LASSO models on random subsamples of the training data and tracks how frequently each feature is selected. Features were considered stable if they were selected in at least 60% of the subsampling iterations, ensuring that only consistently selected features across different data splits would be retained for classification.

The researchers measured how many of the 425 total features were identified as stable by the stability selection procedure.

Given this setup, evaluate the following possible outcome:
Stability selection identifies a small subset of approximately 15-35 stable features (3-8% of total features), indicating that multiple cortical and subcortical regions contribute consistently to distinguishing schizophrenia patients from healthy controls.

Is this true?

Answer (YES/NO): NO